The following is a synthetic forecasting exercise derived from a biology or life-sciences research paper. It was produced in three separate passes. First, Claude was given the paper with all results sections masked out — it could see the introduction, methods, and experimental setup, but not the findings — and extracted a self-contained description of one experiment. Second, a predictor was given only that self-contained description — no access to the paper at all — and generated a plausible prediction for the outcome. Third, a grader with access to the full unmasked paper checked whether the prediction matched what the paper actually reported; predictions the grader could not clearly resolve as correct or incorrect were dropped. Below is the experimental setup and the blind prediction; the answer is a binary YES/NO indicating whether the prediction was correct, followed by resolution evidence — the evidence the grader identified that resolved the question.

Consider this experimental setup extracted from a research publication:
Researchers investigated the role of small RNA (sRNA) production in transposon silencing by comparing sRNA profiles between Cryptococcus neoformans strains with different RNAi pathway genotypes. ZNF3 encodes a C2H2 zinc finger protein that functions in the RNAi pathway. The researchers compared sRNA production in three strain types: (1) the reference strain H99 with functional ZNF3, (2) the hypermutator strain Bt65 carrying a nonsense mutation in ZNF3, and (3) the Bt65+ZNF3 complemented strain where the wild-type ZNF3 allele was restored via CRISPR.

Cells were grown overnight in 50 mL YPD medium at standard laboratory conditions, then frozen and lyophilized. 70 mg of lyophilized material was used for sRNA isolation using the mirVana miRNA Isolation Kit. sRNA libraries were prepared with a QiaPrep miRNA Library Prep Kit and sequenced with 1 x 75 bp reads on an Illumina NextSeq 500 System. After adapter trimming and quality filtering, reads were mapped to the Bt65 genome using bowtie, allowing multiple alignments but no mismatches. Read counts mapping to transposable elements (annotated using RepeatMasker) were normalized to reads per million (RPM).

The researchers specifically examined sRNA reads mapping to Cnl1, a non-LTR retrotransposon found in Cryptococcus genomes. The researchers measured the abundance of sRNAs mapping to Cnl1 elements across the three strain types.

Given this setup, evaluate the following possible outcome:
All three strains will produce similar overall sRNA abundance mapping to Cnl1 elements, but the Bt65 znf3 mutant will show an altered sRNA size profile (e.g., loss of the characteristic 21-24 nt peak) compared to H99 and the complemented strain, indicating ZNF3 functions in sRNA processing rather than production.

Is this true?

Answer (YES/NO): NO